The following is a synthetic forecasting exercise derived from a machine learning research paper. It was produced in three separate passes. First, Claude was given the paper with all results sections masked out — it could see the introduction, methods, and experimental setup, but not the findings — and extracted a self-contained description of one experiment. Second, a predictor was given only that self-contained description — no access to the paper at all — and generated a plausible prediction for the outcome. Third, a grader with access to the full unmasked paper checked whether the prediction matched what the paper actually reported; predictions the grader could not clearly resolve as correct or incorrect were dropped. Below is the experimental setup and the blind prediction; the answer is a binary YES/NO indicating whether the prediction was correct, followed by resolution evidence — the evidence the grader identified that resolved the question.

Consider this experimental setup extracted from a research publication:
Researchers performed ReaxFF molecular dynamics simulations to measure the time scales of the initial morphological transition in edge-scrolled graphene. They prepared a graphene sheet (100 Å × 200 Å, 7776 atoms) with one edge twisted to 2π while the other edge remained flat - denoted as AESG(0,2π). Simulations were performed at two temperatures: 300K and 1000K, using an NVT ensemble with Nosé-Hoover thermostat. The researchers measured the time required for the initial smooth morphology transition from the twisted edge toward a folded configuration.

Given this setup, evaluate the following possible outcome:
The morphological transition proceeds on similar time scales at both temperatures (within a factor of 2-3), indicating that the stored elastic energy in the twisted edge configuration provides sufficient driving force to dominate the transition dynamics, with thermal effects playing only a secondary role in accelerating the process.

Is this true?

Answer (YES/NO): YES